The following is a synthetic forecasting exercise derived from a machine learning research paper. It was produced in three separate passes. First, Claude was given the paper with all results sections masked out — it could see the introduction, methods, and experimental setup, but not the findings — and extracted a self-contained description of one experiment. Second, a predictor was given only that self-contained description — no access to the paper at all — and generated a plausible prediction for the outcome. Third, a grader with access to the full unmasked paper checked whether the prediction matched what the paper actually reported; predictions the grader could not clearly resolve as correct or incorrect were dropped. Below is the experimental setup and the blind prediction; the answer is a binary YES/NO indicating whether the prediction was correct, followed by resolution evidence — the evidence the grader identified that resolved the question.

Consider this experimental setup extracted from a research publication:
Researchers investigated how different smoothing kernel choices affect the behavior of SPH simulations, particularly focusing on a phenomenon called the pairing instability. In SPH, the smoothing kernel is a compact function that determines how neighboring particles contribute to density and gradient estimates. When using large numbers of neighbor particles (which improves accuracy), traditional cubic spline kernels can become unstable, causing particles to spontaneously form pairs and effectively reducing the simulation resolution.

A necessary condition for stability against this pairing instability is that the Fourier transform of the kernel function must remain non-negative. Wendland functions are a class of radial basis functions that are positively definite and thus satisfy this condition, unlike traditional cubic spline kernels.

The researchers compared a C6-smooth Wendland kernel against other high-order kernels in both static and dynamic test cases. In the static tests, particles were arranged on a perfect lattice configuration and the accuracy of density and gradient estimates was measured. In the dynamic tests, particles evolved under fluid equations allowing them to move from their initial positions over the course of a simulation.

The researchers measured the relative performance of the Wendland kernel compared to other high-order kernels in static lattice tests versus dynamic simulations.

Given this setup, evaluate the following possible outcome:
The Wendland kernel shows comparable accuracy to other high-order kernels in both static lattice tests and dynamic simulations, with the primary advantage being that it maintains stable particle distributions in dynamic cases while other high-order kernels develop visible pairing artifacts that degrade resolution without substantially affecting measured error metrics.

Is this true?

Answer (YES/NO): NO